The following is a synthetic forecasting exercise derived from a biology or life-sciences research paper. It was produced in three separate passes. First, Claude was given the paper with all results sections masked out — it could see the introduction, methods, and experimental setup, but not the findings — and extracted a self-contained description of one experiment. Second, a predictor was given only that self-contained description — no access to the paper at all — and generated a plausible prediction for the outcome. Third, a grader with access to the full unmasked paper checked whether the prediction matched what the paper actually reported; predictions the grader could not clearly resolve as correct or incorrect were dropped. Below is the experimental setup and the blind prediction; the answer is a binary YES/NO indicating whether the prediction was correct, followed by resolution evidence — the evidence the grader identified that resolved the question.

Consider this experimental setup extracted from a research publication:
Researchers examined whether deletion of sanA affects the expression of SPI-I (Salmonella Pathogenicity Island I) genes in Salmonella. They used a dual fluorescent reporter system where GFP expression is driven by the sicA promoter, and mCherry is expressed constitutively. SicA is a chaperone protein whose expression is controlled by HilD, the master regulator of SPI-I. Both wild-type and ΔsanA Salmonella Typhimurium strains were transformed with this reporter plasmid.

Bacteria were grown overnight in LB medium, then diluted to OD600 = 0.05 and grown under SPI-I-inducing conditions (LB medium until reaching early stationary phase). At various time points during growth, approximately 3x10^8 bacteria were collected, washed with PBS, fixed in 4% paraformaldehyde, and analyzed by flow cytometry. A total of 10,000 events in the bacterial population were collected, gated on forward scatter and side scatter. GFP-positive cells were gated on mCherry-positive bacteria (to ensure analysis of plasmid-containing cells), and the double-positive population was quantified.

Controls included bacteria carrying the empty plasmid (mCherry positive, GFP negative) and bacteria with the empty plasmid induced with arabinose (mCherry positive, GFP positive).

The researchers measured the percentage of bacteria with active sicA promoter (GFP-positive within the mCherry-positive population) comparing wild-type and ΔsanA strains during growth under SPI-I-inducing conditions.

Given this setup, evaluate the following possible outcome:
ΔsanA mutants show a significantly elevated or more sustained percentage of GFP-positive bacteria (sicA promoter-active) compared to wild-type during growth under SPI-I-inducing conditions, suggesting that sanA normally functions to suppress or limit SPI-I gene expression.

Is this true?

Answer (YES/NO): YES